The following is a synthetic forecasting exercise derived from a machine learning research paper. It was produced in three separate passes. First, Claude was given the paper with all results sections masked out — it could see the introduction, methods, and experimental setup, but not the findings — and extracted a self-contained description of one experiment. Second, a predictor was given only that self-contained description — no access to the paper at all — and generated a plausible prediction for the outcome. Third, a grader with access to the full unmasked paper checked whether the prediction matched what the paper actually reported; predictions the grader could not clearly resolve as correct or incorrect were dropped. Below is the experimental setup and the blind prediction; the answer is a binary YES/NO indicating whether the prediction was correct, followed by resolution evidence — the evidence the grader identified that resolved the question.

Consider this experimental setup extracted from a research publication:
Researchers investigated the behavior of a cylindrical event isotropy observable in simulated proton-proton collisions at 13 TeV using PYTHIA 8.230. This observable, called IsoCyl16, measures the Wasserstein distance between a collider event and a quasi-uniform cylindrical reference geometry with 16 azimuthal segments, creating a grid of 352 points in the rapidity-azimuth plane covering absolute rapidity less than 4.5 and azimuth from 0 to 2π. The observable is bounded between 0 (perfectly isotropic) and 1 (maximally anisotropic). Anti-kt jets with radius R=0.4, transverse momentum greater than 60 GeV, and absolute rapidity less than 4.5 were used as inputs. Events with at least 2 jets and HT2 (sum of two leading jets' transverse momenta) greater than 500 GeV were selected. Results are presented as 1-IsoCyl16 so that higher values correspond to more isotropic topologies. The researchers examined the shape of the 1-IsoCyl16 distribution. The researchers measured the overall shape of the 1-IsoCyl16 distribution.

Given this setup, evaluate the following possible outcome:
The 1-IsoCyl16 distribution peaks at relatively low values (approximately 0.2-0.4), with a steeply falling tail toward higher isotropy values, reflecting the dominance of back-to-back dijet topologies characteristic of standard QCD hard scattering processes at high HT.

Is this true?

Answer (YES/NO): NO